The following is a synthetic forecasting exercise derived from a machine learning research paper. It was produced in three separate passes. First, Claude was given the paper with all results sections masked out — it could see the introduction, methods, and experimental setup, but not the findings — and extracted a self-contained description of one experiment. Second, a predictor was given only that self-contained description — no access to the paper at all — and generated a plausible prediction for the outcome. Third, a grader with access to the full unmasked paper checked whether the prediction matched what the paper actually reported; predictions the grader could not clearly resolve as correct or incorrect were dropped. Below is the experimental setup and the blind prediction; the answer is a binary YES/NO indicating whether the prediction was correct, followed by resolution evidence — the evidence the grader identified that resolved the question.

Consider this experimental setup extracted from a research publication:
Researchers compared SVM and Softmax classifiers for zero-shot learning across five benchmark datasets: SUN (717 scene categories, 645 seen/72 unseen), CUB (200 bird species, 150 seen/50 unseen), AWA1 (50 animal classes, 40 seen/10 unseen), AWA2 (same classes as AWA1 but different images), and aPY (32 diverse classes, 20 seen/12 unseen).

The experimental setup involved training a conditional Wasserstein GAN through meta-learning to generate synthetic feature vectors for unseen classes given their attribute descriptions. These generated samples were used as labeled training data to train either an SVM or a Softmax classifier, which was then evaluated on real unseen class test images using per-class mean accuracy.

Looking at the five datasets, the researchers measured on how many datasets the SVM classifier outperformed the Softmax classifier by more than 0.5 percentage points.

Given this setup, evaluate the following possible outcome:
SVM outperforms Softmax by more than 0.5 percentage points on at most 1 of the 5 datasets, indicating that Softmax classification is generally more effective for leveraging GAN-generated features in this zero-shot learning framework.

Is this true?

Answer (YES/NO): NO